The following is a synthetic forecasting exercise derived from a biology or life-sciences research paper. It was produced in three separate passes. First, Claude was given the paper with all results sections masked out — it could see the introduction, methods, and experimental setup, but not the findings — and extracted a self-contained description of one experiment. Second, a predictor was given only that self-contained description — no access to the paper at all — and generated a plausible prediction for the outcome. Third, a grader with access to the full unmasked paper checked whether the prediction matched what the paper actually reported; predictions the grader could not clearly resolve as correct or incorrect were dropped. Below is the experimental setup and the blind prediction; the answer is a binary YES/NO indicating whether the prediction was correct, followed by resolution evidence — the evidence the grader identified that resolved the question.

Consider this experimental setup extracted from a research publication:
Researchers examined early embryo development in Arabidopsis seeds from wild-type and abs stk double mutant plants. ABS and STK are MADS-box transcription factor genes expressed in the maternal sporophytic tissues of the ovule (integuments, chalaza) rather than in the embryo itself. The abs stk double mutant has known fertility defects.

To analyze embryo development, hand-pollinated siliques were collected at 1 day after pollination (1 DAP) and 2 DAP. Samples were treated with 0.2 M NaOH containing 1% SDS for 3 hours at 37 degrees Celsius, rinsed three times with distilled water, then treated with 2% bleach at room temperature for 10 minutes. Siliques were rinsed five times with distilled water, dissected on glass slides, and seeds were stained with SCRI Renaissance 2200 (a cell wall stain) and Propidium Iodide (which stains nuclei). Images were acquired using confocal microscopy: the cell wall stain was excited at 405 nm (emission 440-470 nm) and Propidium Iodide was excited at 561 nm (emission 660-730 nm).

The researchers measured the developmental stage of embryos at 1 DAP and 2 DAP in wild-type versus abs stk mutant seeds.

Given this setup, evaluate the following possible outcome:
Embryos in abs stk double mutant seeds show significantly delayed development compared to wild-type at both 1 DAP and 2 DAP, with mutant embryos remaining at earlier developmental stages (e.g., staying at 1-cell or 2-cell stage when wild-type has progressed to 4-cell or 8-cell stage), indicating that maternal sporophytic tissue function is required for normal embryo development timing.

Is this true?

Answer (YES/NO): NO